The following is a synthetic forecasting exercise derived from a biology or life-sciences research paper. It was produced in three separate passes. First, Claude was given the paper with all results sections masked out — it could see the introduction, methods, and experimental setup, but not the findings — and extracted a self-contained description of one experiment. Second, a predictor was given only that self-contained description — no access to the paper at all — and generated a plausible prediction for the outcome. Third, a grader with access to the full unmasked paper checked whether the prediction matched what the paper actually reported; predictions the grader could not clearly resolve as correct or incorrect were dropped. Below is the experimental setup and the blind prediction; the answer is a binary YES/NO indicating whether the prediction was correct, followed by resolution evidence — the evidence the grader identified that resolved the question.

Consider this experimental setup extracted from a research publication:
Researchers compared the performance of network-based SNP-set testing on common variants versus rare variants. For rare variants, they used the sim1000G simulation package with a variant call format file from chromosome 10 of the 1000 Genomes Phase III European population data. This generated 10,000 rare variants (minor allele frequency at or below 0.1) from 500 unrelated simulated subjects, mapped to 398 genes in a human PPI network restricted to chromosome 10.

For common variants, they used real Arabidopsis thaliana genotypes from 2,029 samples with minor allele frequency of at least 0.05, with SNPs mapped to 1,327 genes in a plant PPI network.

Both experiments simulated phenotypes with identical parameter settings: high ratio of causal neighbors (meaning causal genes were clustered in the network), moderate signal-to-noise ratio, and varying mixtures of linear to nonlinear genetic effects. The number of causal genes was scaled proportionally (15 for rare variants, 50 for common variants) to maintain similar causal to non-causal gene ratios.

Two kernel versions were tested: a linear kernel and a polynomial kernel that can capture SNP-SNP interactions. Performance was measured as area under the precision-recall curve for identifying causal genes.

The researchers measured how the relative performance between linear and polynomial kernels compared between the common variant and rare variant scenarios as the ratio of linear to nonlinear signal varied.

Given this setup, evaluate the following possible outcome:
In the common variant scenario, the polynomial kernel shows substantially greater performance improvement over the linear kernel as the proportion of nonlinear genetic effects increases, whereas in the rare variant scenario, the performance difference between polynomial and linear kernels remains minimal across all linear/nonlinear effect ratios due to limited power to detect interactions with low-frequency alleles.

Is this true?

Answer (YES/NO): YES